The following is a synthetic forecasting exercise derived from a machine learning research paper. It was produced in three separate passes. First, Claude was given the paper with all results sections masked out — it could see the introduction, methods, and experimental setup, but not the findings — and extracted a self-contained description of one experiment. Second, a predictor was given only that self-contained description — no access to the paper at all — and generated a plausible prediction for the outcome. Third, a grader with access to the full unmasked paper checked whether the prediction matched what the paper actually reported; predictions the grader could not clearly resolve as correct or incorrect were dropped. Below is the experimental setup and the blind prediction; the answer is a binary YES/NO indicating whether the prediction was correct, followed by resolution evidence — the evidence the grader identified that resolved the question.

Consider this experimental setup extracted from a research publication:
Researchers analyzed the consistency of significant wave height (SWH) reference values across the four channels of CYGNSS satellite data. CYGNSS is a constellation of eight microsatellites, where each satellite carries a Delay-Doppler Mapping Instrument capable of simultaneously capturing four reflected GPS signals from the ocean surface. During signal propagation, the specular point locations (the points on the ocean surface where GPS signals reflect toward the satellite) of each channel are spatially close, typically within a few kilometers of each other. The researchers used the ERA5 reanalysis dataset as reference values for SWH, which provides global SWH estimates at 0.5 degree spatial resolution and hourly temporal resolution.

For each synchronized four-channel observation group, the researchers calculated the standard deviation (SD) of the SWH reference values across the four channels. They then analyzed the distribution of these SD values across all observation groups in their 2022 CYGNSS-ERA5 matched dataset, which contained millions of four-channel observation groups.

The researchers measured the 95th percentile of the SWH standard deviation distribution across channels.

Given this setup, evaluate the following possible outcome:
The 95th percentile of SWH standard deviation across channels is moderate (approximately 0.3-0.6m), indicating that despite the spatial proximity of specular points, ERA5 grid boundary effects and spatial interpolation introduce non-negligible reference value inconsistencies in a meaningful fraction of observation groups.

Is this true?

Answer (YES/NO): YES